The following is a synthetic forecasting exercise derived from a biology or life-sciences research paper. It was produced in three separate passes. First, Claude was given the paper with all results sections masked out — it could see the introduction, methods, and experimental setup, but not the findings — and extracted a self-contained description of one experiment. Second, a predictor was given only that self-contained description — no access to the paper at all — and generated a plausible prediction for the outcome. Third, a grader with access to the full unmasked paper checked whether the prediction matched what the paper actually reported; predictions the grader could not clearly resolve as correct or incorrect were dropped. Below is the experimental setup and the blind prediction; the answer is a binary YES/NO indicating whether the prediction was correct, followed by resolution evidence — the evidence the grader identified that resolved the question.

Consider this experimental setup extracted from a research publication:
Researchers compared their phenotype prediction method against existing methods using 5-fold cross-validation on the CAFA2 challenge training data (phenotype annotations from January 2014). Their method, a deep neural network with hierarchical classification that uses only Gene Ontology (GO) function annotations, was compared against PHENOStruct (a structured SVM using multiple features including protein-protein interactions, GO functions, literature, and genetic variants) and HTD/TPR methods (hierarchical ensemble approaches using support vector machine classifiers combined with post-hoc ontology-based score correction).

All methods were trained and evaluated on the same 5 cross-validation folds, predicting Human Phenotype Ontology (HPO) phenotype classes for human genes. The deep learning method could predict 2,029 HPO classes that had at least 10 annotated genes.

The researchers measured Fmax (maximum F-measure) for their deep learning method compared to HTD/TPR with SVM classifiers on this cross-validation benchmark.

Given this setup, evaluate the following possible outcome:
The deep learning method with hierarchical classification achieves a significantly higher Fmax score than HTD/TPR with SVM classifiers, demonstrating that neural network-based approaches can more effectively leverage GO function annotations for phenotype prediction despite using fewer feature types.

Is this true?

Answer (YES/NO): NO